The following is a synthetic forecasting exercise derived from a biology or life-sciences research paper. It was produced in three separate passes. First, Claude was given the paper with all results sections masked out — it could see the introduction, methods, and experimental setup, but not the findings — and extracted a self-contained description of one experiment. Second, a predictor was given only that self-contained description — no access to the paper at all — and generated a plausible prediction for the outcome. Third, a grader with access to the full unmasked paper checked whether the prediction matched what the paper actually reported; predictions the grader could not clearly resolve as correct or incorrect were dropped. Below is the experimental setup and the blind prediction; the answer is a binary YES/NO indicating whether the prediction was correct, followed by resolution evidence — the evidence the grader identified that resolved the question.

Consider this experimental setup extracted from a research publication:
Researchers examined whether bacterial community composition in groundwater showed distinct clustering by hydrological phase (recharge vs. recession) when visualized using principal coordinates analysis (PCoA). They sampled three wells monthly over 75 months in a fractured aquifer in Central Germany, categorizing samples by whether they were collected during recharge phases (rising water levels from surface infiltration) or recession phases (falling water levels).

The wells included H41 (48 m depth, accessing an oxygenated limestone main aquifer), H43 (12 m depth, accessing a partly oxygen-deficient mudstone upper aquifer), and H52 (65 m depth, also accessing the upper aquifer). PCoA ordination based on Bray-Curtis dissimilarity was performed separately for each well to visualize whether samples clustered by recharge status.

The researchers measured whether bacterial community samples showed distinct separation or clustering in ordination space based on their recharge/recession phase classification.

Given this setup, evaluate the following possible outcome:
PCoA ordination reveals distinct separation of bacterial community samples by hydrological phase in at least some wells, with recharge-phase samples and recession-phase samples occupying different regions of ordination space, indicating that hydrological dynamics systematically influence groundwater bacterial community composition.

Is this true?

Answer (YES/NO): YES